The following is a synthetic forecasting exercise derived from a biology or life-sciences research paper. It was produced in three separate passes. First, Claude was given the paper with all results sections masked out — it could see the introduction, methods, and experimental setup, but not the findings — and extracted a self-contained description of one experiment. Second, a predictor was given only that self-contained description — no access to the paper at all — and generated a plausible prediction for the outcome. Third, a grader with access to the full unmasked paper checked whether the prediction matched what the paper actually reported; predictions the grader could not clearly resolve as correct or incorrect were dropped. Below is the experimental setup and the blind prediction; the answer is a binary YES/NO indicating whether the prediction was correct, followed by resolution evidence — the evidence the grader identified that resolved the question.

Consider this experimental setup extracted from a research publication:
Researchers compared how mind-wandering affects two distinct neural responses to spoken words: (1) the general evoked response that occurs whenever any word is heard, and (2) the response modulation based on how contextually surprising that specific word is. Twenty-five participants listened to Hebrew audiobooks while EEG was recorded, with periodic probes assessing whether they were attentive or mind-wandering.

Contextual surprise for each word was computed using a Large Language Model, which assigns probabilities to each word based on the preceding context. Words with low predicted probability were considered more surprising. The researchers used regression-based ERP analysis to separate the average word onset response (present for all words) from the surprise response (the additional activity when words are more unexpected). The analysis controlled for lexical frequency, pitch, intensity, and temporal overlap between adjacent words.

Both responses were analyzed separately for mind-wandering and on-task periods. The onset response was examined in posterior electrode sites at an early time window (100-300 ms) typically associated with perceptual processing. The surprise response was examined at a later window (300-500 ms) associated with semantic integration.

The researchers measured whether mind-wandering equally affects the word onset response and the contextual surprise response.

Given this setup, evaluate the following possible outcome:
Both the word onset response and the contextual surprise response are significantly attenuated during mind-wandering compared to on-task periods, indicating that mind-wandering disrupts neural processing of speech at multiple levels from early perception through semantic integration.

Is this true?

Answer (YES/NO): NO